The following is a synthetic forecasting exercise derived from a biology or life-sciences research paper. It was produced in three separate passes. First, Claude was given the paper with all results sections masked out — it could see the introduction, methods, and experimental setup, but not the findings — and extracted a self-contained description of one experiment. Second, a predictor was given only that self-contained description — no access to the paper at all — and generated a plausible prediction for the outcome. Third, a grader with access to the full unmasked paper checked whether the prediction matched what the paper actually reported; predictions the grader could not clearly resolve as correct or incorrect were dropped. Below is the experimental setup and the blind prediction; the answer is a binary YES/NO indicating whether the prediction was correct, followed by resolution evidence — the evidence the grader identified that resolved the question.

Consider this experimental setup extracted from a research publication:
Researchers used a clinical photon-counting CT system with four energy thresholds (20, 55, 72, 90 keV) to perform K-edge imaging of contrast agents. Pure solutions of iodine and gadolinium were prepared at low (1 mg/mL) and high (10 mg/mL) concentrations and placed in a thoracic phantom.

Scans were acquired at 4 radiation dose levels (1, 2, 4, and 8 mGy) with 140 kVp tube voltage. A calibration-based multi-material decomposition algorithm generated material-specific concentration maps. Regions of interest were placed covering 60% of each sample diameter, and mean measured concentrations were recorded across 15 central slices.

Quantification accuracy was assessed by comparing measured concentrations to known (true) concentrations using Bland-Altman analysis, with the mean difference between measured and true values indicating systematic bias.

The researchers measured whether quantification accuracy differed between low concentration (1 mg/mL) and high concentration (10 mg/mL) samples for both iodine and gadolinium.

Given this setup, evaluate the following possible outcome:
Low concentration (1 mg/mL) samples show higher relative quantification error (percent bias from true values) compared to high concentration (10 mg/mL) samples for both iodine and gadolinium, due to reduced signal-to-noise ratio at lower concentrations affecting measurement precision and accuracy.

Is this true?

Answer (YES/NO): YES